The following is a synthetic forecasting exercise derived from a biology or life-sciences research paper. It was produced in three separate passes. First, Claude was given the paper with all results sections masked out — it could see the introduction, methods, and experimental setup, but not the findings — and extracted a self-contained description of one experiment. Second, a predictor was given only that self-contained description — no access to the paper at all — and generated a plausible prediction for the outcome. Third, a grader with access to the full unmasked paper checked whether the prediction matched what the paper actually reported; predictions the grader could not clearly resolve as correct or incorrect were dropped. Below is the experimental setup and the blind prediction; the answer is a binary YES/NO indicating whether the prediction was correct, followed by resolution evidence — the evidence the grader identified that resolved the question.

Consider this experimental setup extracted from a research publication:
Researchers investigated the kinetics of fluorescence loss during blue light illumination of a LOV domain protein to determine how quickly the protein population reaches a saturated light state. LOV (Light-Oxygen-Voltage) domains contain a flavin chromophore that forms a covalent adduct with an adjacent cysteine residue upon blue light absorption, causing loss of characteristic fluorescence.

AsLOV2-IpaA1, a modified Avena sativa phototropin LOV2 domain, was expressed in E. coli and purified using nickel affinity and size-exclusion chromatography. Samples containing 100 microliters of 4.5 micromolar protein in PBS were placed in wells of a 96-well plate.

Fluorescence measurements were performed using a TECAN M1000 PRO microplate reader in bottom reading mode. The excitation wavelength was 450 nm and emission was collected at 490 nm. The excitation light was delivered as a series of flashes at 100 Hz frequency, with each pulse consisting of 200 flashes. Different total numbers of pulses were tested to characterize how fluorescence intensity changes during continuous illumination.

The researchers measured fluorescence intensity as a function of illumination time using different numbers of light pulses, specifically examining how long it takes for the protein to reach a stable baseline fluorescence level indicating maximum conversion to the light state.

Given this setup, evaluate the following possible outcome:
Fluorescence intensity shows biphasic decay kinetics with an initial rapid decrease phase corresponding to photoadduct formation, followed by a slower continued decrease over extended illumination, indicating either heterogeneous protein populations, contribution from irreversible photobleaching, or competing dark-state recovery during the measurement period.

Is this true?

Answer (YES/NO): NO